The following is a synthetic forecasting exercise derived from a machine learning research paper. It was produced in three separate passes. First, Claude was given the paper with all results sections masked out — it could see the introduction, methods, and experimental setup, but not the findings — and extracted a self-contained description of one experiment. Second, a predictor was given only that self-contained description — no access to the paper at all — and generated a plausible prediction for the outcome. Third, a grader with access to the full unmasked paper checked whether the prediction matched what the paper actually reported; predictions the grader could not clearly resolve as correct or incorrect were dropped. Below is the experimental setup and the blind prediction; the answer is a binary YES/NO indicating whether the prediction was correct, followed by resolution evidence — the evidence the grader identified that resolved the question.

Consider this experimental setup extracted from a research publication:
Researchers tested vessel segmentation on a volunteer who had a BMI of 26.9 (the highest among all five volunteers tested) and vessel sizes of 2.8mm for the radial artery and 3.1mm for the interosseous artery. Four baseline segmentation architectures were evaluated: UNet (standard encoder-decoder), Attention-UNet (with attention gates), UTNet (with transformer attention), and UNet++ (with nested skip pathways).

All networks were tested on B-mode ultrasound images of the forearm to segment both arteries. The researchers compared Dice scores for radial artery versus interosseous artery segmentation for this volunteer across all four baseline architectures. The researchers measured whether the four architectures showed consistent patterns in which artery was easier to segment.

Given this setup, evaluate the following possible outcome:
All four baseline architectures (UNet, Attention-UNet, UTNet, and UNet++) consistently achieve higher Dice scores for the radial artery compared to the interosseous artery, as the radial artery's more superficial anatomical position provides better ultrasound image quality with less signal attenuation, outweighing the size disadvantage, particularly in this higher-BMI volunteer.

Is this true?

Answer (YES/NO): NO